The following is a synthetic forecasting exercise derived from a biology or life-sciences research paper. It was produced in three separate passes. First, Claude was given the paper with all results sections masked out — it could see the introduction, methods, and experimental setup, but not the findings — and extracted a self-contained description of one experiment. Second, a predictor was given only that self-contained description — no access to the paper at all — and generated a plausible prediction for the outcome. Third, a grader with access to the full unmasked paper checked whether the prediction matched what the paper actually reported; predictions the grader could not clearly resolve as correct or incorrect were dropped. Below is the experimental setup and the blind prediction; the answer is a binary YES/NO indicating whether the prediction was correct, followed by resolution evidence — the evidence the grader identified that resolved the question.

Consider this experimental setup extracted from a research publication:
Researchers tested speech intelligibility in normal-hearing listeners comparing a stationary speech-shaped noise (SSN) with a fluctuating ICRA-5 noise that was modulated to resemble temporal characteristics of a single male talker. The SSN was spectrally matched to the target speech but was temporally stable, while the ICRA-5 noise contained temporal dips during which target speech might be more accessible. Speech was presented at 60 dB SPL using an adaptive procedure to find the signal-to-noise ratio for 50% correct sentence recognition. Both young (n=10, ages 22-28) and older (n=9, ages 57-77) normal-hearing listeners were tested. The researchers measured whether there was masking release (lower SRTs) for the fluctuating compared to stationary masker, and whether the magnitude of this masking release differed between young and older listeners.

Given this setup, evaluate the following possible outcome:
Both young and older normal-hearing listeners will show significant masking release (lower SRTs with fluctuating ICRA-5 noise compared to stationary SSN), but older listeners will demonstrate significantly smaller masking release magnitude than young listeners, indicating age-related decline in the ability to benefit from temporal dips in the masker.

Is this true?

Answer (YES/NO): YES